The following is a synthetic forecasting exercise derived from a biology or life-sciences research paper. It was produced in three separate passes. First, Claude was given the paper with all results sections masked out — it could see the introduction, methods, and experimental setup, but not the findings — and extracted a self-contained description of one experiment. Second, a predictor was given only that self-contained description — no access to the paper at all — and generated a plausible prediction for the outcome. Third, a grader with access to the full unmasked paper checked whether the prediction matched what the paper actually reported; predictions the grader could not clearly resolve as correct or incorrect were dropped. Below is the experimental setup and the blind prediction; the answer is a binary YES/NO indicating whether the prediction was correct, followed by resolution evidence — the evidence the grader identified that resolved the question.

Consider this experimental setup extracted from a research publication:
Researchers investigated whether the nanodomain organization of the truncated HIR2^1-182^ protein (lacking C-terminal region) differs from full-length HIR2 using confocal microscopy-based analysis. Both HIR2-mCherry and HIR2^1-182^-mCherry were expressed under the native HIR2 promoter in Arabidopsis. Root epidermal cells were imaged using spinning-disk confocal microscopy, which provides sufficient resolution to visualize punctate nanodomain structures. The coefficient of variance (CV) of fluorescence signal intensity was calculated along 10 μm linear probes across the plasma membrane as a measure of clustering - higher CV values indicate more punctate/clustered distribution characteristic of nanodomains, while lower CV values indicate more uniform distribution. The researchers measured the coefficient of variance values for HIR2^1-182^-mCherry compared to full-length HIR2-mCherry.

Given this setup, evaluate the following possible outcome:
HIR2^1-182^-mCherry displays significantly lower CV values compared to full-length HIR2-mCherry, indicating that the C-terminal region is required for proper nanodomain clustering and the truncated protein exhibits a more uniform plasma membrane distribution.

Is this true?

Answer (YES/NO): YES